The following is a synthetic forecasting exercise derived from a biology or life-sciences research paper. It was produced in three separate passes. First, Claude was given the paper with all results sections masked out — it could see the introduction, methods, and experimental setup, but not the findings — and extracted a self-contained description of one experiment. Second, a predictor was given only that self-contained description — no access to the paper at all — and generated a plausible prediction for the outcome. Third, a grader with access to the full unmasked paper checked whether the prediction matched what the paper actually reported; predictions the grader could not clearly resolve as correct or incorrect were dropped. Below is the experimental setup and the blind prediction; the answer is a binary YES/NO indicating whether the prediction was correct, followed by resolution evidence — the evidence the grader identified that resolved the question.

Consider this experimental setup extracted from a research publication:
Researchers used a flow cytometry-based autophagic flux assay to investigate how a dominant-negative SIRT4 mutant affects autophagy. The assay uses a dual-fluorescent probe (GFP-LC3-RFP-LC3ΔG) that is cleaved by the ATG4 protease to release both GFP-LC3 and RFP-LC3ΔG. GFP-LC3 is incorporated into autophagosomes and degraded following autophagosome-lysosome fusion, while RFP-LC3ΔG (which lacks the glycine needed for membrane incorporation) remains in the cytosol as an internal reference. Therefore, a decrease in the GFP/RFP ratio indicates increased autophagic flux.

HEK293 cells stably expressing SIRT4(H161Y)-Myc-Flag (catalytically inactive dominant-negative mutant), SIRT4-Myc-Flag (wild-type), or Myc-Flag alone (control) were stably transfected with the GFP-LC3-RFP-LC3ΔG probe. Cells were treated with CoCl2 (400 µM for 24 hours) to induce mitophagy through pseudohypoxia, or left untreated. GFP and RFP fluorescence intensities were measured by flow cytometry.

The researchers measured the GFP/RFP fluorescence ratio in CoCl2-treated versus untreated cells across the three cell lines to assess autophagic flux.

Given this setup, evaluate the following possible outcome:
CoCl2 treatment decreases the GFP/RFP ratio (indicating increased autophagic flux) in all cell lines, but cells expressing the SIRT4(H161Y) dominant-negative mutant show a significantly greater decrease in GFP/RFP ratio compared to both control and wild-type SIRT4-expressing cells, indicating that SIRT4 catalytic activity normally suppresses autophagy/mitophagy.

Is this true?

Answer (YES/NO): NO